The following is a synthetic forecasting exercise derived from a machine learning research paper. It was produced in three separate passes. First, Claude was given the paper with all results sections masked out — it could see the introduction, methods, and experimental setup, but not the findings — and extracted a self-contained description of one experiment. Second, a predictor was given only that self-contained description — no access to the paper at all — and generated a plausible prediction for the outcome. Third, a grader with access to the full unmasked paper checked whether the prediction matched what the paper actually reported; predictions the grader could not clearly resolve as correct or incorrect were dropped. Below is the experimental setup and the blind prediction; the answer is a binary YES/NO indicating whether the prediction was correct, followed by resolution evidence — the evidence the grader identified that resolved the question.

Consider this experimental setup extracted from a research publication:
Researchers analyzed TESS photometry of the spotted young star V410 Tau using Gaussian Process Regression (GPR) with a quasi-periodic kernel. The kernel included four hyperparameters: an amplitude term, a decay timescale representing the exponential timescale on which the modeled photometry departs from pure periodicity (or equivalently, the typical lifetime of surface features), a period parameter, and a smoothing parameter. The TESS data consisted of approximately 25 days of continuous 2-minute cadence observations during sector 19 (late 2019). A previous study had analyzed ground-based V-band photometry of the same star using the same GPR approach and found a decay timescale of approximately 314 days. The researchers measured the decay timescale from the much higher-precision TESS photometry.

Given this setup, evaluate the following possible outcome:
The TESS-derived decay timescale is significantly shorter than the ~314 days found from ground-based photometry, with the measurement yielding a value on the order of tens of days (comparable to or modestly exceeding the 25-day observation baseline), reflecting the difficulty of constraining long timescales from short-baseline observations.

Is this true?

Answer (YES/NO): NO